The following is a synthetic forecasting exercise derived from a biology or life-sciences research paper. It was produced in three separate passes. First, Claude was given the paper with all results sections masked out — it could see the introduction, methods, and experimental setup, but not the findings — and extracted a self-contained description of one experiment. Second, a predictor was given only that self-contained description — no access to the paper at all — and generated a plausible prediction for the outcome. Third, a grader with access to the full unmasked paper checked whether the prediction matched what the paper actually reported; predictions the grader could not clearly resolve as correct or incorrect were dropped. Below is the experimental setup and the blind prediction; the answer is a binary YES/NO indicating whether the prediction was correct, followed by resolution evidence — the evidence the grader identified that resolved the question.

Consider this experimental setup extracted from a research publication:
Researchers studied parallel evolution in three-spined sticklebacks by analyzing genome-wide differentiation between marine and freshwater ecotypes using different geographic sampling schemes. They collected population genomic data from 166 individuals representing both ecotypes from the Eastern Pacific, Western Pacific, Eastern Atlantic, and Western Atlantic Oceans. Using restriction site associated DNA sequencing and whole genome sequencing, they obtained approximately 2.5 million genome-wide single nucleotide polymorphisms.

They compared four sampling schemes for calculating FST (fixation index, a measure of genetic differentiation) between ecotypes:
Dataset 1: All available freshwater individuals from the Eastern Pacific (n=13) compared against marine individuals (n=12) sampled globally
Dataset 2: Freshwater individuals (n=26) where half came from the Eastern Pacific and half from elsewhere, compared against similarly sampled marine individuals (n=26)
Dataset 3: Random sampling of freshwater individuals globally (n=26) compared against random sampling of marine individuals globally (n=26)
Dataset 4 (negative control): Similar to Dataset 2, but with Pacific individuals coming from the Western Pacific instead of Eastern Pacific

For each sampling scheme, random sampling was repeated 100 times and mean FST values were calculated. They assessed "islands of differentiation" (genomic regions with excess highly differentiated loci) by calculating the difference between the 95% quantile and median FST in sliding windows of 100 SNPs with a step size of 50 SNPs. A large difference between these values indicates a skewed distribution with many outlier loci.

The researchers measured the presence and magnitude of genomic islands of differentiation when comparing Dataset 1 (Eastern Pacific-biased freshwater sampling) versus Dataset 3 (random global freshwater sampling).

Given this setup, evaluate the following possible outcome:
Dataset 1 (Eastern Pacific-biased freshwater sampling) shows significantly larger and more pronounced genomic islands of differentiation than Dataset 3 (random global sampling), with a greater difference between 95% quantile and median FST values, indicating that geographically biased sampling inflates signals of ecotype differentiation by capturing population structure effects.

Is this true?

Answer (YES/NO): NO